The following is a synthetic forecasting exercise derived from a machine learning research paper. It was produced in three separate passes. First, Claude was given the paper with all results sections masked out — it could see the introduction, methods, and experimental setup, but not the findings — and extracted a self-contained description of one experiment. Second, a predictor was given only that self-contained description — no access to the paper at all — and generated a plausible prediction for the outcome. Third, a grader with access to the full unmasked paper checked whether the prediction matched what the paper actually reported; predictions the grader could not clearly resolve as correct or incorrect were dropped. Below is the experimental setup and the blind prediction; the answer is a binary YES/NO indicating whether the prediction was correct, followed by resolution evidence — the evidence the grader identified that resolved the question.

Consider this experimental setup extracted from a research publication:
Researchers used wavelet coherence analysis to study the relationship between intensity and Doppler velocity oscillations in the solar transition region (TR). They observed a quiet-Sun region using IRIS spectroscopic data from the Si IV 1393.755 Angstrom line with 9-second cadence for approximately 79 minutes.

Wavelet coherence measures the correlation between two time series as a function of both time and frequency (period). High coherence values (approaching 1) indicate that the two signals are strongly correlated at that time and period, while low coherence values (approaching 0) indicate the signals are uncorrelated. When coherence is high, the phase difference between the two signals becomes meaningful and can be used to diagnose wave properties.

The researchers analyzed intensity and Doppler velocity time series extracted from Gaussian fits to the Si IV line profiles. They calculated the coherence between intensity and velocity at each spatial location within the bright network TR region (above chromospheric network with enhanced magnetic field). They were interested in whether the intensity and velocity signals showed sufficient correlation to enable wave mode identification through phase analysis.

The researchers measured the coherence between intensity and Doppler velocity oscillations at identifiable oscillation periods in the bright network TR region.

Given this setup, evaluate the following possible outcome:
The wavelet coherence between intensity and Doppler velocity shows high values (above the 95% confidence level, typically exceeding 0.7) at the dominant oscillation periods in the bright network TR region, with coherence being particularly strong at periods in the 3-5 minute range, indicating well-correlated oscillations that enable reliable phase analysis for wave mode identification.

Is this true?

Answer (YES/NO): NO